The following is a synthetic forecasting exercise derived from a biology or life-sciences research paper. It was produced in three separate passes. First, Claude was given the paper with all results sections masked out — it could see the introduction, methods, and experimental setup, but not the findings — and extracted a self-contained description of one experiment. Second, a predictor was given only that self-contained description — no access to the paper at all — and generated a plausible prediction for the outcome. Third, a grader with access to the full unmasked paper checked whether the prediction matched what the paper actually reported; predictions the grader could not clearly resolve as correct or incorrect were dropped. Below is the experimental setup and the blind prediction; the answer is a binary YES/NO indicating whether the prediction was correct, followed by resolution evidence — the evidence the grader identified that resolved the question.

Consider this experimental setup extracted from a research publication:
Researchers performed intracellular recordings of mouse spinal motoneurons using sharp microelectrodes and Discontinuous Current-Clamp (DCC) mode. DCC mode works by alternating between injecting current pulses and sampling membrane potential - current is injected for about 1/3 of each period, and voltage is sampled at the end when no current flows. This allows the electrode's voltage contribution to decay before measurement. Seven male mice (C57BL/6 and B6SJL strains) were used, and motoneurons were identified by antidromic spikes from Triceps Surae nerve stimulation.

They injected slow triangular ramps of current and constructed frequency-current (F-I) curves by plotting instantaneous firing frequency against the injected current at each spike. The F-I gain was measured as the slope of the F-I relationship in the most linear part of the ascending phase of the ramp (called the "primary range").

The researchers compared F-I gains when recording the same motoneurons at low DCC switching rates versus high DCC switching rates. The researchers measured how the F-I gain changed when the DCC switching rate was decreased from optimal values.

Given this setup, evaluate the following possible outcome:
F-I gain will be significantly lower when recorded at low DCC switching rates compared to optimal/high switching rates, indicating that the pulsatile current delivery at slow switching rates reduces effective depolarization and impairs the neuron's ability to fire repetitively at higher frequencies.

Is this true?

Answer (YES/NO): NO